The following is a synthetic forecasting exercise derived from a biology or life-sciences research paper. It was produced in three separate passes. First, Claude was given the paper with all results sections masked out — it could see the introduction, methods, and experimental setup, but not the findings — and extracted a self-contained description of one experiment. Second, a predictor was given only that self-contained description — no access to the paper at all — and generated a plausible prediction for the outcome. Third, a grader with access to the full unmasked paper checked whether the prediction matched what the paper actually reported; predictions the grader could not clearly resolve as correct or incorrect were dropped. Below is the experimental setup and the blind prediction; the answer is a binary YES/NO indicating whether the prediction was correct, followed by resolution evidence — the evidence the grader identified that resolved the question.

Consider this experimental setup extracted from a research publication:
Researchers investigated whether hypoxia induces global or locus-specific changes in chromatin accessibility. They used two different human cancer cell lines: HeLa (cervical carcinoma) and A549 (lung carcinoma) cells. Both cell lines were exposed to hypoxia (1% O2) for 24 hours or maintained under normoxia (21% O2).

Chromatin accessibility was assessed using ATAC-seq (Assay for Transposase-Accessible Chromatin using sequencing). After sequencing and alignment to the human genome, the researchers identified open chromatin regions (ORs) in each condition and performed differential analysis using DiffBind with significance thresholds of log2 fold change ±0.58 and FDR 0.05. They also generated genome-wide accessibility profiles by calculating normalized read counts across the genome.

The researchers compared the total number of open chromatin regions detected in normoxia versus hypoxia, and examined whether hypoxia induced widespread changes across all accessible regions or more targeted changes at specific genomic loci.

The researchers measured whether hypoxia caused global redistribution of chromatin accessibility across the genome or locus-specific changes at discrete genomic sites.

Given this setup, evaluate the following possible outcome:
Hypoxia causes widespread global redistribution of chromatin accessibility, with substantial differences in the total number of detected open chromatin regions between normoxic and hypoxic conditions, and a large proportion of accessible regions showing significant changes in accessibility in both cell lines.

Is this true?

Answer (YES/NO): NO